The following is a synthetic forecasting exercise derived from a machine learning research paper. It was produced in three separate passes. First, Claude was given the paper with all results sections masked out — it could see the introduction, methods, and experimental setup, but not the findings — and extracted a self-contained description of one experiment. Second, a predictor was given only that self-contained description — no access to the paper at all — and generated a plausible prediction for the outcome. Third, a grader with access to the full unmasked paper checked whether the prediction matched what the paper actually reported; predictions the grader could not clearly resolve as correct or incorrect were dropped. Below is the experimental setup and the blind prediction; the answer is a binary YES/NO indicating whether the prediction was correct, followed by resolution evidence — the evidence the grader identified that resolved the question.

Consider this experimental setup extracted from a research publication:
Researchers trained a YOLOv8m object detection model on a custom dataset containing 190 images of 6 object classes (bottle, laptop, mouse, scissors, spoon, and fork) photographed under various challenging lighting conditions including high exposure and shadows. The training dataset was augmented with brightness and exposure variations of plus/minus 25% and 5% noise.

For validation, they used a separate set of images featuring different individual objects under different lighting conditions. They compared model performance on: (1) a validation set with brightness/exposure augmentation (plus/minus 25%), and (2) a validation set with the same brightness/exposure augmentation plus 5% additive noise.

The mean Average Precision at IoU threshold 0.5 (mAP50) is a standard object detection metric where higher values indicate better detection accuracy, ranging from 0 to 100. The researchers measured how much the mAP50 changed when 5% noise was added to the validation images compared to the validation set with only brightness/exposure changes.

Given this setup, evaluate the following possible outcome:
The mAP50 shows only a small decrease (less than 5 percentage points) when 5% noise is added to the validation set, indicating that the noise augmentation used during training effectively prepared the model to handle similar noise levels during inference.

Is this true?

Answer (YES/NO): NO